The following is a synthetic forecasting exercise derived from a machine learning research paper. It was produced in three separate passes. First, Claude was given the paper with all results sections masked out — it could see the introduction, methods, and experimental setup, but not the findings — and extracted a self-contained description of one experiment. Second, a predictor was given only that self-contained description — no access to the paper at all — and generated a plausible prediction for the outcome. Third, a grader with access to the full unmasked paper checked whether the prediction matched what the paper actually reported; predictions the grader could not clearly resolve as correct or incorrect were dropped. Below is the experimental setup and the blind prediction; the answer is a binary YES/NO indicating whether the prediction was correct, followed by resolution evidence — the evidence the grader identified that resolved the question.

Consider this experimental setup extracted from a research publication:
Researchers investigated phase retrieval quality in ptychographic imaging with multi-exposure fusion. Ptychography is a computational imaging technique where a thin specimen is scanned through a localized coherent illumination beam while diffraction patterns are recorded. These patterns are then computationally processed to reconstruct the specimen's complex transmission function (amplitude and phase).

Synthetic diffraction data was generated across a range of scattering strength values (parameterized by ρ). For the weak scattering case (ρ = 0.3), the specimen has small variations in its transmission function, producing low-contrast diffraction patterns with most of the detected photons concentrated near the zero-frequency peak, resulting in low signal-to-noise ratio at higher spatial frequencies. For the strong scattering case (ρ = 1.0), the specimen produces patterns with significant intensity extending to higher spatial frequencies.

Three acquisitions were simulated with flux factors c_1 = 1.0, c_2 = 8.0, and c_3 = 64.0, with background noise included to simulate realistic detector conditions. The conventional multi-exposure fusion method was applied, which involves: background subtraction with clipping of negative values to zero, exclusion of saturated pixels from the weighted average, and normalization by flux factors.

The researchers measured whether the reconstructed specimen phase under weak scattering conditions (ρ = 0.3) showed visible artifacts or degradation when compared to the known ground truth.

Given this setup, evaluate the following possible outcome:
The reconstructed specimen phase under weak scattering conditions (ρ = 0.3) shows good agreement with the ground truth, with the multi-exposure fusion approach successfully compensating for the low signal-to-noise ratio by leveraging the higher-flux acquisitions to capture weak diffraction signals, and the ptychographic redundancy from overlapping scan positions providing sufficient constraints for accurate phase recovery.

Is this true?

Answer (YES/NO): NO